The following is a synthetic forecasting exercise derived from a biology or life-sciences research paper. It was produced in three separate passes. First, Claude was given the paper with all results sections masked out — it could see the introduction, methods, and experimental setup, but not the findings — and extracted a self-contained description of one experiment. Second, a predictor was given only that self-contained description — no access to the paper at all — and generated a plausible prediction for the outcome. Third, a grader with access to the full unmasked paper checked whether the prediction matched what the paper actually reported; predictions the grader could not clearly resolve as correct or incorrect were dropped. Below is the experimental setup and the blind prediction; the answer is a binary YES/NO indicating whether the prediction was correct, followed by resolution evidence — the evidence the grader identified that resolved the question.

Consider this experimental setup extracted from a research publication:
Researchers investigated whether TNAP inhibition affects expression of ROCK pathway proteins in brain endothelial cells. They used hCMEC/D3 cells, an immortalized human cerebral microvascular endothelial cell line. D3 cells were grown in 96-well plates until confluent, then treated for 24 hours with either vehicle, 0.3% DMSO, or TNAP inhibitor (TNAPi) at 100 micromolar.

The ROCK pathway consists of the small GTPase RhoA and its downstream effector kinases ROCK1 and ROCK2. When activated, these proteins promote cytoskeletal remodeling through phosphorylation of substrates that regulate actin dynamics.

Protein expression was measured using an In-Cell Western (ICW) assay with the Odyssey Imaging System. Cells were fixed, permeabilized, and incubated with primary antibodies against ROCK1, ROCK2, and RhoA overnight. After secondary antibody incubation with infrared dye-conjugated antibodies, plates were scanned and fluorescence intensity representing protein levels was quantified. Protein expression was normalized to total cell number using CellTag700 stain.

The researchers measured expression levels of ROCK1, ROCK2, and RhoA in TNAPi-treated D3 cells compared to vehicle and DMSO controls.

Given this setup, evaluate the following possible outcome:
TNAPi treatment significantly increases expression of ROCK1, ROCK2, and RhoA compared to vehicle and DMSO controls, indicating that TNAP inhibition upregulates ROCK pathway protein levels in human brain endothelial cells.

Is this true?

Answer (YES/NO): NO